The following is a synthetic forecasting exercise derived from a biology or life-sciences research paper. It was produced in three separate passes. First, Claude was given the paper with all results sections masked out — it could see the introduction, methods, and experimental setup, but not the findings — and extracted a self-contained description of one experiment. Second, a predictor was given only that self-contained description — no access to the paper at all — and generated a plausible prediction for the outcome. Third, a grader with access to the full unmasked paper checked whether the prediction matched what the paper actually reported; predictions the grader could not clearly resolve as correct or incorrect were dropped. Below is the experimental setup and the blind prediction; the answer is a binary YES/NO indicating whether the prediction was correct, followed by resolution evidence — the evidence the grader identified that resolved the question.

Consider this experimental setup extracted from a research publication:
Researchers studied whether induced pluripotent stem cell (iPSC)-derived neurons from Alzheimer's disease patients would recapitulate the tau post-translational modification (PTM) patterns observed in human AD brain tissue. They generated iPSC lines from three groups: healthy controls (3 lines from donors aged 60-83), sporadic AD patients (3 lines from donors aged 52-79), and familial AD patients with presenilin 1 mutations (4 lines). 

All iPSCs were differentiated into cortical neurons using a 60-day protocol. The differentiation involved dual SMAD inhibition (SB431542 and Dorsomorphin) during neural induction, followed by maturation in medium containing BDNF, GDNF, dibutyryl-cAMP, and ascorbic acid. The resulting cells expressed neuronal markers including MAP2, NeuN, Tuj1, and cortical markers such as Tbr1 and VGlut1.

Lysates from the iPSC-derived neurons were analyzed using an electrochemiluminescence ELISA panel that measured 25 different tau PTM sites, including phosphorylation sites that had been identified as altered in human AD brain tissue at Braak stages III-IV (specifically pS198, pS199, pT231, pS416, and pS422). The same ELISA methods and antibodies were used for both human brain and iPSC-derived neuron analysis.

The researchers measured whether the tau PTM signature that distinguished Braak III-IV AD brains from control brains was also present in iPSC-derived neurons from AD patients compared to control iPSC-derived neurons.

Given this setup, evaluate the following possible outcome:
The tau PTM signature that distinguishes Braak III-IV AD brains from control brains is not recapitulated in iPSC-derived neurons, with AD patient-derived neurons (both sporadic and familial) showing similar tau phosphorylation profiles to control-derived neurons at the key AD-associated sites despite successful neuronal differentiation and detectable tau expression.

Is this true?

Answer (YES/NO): YES